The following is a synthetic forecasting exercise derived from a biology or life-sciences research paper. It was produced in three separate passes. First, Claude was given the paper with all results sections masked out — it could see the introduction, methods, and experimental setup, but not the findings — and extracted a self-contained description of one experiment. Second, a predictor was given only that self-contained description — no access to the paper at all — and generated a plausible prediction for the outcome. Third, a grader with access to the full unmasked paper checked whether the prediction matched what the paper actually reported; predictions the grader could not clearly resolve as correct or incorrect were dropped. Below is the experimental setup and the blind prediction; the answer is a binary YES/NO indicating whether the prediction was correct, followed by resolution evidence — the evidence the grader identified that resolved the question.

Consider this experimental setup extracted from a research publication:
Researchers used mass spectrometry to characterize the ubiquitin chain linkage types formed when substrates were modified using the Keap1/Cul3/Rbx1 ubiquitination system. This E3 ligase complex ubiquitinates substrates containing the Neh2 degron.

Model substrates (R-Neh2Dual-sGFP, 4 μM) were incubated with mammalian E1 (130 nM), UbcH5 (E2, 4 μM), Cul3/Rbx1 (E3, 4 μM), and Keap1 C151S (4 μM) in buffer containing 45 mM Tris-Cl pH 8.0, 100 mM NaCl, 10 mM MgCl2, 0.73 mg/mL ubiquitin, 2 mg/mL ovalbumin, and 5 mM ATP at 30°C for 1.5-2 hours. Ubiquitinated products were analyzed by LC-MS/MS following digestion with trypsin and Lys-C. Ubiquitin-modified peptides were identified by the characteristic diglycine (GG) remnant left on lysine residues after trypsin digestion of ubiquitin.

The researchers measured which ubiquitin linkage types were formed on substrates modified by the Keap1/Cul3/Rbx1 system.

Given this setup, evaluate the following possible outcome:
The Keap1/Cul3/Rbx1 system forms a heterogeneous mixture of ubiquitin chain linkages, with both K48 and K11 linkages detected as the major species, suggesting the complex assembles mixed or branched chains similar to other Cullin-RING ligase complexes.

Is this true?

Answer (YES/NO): NO